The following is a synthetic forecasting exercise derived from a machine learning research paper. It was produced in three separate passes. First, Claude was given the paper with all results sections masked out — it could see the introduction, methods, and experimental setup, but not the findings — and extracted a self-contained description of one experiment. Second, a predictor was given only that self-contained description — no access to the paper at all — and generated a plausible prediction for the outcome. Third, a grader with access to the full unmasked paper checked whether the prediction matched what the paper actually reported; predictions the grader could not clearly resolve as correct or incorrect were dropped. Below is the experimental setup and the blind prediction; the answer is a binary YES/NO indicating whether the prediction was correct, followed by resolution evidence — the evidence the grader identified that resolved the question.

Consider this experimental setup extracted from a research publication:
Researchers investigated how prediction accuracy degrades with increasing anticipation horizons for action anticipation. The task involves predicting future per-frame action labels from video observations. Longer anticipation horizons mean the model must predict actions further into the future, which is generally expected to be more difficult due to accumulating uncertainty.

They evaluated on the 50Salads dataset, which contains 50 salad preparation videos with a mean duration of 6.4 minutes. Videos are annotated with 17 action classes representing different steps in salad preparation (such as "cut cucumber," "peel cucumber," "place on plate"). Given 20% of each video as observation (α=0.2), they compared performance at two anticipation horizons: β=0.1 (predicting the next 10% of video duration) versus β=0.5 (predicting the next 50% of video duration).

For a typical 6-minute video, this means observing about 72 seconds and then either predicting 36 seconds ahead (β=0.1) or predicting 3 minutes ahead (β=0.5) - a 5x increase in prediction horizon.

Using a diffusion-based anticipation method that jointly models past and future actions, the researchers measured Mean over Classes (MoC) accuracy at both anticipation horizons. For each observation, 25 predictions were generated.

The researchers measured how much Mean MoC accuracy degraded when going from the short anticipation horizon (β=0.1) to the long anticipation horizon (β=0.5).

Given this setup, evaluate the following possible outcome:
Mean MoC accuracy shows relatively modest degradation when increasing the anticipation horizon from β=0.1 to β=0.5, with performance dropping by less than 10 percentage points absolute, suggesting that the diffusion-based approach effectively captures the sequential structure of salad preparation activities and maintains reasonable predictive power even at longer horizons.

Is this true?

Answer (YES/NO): NO